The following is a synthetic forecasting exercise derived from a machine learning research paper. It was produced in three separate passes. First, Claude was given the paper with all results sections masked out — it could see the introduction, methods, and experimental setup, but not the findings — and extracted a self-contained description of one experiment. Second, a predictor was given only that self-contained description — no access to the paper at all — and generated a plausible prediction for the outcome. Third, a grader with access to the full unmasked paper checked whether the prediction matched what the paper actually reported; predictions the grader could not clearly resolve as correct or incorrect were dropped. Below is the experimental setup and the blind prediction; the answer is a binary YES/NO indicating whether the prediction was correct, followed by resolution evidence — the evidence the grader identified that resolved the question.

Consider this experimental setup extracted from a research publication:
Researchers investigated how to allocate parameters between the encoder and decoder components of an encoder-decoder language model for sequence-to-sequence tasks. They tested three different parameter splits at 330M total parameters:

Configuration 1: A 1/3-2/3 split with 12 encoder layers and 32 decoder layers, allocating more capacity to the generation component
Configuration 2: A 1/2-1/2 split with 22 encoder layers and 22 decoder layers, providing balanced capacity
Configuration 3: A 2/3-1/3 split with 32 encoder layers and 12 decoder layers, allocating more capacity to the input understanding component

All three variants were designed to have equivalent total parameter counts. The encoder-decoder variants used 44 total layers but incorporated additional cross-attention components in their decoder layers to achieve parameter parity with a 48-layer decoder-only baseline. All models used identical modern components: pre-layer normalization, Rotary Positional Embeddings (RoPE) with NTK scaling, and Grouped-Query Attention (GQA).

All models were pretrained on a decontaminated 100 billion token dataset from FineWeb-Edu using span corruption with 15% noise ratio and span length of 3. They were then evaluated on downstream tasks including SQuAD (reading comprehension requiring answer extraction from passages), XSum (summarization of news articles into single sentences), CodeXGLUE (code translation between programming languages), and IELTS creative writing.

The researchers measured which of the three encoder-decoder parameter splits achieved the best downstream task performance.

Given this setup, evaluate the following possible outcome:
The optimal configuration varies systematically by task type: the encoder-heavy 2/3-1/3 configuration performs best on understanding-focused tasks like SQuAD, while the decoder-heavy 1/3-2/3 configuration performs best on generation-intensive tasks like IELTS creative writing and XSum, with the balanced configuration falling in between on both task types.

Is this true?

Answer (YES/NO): NO